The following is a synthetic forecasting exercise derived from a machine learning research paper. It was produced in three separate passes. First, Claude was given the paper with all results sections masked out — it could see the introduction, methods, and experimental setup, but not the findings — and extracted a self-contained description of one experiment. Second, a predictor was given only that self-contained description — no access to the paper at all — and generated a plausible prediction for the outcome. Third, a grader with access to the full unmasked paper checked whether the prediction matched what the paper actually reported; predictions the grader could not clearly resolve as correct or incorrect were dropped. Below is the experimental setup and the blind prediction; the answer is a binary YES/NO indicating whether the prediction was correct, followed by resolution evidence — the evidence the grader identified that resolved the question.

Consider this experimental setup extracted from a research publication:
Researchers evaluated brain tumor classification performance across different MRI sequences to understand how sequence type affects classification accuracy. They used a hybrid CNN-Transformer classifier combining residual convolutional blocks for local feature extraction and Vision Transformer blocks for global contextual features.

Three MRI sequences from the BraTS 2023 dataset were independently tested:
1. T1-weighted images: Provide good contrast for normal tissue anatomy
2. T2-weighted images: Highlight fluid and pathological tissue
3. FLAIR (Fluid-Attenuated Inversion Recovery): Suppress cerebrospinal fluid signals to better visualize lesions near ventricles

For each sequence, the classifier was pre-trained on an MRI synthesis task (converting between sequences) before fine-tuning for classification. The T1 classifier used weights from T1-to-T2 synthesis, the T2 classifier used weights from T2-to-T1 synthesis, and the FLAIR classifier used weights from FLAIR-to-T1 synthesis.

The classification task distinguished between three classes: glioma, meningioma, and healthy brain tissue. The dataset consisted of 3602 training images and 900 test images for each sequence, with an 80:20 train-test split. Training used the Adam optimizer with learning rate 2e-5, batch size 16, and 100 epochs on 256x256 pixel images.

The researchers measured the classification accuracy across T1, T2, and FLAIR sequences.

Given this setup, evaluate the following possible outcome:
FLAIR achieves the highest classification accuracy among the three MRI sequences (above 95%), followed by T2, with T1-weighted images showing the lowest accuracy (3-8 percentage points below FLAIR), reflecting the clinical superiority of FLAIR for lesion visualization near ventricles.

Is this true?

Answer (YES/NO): NO